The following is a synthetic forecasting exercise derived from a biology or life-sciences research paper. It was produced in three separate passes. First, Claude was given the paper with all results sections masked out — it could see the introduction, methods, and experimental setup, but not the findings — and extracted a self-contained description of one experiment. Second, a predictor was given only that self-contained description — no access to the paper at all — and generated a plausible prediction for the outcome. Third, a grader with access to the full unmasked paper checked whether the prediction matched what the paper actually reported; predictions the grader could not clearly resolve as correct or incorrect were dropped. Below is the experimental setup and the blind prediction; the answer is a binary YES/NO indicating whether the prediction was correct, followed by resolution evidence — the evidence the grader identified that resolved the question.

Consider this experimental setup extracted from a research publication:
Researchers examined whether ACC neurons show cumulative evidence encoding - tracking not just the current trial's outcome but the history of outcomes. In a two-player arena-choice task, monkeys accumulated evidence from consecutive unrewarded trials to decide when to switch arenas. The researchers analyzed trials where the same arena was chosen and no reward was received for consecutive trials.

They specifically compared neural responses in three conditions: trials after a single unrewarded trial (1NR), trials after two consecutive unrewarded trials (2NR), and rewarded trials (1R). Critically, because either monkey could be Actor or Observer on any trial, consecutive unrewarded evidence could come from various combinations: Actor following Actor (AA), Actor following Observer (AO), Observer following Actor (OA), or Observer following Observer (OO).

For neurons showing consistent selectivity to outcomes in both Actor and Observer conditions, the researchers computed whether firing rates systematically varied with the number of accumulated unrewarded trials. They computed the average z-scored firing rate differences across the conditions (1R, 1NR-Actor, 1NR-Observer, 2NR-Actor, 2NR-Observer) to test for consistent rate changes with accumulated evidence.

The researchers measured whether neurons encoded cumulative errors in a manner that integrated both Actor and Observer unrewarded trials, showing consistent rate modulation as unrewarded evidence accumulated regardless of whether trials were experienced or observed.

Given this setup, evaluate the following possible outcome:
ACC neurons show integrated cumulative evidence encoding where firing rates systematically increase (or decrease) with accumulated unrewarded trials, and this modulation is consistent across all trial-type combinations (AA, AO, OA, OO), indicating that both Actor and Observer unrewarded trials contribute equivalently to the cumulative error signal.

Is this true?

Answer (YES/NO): NO